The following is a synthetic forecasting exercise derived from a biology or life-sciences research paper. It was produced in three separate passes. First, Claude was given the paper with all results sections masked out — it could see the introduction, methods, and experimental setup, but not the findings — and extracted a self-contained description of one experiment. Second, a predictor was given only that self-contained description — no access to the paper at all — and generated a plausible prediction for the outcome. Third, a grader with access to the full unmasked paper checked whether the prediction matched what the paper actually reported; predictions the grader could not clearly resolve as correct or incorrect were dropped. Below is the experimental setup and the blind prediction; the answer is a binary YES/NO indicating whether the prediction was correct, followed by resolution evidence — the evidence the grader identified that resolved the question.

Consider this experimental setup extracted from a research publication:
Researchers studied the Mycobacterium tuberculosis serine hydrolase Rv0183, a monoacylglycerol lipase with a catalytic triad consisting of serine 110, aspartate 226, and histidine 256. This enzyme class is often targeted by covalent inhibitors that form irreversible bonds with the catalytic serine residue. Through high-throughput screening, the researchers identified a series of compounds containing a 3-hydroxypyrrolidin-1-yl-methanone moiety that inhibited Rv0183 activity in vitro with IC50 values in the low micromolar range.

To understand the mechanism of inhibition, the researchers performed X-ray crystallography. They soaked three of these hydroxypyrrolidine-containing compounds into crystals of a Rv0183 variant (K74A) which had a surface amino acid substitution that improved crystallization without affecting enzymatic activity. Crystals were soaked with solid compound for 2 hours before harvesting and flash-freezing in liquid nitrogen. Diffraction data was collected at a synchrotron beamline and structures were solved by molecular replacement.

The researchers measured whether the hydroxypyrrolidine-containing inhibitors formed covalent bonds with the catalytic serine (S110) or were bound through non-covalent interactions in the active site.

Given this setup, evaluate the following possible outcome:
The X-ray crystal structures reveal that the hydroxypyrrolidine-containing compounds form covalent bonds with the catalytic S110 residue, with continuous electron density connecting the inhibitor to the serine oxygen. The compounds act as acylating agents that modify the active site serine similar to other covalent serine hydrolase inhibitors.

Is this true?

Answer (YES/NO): NO